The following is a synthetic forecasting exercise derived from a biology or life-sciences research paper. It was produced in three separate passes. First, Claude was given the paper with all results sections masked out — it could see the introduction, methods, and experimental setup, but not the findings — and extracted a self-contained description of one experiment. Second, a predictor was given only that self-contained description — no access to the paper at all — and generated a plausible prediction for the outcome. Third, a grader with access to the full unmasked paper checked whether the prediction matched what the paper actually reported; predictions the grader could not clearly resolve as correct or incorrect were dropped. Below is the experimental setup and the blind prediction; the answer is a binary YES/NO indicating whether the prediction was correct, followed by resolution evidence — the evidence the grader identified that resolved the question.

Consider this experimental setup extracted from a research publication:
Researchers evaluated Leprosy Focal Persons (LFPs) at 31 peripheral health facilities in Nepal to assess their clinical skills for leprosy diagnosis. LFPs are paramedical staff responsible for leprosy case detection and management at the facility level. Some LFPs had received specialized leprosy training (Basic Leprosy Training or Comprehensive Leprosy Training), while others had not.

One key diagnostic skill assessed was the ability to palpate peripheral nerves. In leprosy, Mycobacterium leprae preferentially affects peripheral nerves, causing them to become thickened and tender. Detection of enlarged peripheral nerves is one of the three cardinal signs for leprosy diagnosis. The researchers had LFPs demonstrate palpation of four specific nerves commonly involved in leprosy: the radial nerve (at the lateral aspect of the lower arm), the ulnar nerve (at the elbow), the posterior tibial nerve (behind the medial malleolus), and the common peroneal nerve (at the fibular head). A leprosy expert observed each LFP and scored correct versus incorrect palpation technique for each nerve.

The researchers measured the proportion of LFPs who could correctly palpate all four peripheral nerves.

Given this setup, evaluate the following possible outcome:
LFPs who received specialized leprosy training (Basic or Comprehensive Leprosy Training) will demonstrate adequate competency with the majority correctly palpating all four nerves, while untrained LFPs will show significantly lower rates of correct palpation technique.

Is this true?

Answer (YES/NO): NO